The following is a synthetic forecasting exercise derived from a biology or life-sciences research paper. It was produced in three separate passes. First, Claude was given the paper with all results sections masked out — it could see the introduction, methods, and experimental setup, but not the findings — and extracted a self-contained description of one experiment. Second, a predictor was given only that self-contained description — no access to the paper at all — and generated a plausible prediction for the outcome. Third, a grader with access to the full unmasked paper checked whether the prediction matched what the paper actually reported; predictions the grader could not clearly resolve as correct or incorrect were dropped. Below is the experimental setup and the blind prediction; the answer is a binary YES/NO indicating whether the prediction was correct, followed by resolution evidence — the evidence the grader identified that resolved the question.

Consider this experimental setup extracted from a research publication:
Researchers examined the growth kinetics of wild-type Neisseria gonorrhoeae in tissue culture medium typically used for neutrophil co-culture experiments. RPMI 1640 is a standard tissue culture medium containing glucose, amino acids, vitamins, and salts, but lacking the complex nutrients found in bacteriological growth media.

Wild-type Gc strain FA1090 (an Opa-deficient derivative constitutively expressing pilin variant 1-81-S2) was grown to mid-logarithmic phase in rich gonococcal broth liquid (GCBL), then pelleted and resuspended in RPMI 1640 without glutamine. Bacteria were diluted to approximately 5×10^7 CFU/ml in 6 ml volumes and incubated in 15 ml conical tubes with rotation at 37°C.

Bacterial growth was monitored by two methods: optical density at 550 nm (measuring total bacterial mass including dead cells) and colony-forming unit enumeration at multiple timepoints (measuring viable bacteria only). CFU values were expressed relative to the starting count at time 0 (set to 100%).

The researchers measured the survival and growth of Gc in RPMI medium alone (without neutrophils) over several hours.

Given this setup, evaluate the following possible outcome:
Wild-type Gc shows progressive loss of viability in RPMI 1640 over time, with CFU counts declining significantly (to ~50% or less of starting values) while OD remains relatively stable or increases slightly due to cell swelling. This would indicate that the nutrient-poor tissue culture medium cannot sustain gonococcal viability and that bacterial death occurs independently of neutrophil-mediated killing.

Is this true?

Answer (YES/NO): NO